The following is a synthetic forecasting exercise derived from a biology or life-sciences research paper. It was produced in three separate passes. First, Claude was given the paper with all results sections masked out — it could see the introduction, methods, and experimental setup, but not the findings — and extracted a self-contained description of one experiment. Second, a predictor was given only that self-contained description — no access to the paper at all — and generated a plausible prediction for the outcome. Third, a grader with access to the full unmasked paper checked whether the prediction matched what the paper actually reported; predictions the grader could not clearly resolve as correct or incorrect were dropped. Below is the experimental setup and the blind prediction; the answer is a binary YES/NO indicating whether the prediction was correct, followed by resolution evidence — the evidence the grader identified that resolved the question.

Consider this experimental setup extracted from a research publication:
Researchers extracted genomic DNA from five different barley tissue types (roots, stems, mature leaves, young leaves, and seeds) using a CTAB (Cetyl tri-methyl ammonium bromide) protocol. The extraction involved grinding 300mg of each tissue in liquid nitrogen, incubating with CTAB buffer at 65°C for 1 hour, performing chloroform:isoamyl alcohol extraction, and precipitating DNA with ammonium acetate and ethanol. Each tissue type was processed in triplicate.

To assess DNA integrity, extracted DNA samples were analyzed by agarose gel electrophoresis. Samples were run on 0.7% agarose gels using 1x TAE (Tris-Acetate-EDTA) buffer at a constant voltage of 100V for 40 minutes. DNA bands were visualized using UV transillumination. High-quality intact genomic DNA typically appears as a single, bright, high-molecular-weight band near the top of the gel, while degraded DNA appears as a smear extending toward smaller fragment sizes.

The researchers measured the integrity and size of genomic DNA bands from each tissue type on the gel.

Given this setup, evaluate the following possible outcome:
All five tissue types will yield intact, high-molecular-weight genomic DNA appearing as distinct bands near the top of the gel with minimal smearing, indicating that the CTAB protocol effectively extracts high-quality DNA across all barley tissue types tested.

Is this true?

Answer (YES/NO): NO